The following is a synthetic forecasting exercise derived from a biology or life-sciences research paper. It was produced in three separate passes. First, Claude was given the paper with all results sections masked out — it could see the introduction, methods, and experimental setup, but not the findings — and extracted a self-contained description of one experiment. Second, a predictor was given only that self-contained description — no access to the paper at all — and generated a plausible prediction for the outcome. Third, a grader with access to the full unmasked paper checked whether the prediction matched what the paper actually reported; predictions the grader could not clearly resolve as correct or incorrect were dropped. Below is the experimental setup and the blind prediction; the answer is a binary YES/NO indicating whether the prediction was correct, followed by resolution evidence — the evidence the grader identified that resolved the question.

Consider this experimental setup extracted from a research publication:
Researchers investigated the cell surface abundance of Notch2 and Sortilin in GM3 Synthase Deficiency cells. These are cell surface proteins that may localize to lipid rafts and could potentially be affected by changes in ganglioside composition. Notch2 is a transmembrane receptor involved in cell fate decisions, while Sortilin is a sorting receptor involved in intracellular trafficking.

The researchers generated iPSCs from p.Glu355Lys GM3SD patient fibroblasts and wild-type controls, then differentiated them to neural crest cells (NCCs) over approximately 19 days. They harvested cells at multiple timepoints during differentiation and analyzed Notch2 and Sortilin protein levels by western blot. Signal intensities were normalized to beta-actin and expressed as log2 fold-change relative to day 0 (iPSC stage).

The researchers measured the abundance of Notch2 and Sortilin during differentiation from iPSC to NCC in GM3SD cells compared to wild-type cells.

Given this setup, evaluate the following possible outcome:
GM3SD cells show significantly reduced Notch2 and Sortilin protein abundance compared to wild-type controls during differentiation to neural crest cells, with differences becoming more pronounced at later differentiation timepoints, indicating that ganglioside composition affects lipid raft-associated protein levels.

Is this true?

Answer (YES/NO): NO